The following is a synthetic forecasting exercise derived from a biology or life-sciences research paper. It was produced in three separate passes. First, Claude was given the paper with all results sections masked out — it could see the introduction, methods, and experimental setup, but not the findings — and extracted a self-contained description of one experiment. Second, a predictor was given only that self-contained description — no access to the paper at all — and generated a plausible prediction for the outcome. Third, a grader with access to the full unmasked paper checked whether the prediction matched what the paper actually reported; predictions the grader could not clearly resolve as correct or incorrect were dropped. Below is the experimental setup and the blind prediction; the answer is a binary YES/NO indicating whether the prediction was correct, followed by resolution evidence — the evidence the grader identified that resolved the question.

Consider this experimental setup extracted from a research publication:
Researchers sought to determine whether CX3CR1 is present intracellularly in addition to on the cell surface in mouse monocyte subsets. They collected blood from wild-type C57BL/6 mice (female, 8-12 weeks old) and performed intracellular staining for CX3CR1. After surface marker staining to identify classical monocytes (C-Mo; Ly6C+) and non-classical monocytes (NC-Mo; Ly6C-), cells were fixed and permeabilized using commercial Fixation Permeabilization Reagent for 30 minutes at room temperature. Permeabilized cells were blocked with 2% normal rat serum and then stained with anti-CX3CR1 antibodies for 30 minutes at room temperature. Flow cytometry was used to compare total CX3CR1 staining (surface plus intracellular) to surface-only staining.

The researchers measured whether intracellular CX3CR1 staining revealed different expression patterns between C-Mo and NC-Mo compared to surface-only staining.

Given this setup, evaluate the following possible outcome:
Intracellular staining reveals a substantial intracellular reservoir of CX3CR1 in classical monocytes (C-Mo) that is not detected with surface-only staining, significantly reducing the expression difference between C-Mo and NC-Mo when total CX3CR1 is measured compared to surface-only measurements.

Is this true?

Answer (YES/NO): NO